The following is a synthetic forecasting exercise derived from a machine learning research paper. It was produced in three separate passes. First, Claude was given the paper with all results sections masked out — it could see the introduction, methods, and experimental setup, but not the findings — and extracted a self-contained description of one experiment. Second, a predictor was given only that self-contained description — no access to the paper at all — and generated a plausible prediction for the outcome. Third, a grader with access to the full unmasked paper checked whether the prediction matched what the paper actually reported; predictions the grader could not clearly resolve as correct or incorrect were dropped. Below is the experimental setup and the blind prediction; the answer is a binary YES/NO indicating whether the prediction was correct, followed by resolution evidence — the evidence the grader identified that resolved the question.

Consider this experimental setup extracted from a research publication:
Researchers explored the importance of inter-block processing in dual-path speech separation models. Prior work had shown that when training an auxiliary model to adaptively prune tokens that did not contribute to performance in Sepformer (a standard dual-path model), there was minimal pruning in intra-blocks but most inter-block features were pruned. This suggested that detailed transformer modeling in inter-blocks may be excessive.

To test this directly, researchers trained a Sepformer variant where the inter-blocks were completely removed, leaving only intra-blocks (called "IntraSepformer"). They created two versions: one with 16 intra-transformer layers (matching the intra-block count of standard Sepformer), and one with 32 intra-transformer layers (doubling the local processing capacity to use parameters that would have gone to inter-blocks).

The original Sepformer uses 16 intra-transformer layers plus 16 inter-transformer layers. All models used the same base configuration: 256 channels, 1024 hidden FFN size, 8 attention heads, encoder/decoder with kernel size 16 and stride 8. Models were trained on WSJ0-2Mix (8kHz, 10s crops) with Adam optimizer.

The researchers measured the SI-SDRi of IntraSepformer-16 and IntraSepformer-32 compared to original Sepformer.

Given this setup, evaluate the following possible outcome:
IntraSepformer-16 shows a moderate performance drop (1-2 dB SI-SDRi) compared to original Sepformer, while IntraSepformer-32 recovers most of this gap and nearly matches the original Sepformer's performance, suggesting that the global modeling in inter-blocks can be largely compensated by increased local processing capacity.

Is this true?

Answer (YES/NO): NO